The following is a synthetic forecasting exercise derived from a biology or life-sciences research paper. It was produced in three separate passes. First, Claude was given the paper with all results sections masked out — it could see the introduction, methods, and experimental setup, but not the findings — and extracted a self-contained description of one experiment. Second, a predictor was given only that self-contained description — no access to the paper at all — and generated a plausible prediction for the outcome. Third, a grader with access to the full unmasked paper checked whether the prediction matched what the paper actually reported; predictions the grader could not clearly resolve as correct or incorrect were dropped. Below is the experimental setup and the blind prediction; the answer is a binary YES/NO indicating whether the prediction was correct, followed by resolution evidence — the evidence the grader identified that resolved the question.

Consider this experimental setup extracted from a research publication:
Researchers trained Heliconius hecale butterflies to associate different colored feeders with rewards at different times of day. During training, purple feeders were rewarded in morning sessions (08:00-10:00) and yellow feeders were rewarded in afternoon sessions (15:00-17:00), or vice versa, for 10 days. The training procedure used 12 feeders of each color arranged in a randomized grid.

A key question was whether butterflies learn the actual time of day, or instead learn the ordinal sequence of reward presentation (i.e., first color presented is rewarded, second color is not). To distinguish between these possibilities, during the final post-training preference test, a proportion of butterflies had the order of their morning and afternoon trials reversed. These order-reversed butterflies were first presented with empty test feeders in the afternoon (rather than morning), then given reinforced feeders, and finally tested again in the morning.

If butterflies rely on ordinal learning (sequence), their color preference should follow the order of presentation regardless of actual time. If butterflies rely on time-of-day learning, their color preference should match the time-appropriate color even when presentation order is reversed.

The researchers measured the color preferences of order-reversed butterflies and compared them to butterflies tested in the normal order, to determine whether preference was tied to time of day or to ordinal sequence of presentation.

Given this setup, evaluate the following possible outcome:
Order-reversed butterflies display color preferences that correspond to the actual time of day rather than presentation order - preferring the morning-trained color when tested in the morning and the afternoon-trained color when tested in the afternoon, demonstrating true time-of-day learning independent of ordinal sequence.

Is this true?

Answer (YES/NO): YES